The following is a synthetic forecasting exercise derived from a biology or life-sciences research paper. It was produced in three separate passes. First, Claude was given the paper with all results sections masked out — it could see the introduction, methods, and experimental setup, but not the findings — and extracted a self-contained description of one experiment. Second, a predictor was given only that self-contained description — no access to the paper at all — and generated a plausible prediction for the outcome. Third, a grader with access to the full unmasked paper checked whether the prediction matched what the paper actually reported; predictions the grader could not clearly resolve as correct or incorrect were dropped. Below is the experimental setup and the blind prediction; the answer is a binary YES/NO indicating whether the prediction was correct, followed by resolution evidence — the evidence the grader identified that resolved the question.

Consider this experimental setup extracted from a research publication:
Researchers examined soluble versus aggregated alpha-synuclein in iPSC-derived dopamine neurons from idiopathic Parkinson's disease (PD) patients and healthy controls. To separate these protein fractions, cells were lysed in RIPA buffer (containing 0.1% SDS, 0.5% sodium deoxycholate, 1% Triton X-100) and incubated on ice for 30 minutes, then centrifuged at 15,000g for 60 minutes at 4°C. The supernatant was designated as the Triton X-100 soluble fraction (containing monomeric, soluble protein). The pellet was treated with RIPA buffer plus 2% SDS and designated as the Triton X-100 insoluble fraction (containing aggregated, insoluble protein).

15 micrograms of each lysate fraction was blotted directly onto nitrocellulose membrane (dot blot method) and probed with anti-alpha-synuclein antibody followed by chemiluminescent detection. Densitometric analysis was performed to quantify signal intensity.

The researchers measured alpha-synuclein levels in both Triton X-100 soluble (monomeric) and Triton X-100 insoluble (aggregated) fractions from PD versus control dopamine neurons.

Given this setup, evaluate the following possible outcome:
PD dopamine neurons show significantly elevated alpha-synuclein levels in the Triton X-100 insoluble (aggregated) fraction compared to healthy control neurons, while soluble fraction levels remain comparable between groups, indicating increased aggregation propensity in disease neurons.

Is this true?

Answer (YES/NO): NO